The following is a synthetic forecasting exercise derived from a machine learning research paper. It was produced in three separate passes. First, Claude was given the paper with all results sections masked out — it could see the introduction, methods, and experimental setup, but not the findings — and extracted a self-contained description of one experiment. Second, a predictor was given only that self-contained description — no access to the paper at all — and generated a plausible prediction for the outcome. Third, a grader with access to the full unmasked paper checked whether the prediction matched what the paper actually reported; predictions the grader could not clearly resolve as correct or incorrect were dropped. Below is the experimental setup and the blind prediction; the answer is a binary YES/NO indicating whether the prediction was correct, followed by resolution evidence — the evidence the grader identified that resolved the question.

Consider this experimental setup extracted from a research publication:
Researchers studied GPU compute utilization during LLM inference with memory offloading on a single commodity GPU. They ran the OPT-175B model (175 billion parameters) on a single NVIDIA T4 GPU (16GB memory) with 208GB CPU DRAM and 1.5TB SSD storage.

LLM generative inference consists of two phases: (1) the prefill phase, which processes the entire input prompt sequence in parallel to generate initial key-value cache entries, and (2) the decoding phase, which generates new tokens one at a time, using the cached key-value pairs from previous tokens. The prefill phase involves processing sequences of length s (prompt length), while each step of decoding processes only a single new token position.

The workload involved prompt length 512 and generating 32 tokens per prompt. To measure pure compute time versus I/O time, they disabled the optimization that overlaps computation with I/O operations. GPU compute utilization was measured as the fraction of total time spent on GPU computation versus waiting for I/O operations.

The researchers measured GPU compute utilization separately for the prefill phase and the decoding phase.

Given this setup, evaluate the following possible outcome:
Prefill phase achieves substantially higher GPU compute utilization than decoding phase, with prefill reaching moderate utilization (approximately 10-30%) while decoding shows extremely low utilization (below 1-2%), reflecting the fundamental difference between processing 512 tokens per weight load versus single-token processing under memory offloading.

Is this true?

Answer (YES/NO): NO